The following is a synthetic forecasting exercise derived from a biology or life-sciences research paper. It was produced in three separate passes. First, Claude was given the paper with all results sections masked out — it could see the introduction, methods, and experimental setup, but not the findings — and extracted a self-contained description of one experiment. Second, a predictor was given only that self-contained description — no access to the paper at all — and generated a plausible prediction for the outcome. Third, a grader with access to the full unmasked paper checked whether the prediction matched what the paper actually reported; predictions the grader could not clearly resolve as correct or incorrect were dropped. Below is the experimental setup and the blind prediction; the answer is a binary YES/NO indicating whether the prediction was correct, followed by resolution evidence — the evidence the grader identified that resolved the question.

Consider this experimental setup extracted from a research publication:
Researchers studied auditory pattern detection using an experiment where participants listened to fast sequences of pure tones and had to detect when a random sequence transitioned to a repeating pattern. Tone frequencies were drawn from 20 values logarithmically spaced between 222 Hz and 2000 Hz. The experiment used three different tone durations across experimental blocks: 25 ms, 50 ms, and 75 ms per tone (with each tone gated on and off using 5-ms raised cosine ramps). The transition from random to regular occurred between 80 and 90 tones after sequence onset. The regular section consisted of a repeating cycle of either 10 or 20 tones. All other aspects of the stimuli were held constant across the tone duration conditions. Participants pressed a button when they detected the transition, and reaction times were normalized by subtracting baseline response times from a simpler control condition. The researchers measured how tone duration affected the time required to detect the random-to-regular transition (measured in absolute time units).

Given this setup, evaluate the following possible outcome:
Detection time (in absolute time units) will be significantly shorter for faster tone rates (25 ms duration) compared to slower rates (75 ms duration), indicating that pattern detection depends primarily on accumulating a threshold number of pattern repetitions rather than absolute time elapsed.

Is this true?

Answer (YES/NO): NO